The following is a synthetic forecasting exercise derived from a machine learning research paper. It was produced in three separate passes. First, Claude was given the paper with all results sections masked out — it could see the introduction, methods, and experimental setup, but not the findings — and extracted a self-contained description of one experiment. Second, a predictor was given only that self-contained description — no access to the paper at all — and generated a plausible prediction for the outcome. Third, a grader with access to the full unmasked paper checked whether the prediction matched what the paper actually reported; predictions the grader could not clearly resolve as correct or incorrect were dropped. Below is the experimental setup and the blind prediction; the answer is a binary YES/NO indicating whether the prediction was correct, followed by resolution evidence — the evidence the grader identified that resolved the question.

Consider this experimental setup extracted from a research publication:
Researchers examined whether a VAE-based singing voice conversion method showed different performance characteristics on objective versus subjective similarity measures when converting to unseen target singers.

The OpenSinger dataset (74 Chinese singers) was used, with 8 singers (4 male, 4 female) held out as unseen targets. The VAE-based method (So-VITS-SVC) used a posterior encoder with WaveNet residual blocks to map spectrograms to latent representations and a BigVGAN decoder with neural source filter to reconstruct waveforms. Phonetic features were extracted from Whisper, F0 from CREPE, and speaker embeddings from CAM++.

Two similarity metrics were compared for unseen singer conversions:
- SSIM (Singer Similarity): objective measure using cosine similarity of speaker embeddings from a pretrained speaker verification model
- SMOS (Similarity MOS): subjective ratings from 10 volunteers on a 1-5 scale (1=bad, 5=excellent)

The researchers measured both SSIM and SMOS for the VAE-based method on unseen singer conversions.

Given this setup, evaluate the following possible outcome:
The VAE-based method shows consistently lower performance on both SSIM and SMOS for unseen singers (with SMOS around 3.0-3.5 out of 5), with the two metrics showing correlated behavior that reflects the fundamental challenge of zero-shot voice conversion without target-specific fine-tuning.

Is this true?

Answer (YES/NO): YES